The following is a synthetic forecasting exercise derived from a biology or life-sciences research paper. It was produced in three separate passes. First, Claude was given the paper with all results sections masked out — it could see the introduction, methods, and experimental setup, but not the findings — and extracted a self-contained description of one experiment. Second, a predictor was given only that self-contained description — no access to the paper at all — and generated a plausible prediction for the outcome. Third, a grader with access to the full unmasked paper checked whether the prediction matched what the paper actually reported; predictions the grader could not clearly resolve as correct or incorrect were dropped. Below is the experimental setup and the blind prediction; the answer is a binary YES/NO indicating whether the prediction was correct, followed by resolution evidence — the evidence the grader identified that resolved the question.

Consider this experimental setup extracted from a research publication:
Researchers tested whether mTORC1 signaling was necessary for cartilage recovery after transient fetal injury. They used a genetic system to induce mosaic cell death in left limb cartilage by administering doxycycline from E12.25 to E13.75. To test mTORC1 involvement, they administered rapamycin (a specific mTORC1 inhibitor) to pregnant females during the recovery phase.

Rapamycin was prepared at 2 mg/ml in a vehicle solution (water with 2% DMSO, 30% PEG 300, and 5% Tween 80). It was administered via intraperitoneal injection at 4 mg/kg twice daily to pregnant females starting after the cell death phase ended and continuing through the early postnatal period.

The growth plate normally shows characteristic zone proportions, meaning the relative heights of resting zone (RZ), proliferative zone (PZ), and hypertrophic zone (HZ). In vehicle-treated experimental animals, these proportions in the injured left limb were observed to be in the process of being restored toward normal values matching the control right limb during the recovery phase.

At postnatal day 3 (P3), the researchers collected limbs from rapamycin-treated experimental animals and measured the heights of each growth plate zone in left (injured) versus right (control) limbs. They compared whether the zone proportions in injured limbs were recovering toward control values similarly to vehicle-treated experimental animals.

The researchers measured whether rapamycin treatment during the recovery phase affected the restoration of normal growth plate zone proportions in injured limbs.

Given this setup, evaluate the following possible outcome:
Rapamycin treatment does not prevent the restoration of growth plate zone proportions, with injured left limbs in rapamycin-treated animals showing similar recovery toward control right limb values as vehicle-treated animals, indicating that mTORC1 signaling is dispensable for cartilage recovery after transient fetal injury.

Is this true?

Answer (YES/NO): NO